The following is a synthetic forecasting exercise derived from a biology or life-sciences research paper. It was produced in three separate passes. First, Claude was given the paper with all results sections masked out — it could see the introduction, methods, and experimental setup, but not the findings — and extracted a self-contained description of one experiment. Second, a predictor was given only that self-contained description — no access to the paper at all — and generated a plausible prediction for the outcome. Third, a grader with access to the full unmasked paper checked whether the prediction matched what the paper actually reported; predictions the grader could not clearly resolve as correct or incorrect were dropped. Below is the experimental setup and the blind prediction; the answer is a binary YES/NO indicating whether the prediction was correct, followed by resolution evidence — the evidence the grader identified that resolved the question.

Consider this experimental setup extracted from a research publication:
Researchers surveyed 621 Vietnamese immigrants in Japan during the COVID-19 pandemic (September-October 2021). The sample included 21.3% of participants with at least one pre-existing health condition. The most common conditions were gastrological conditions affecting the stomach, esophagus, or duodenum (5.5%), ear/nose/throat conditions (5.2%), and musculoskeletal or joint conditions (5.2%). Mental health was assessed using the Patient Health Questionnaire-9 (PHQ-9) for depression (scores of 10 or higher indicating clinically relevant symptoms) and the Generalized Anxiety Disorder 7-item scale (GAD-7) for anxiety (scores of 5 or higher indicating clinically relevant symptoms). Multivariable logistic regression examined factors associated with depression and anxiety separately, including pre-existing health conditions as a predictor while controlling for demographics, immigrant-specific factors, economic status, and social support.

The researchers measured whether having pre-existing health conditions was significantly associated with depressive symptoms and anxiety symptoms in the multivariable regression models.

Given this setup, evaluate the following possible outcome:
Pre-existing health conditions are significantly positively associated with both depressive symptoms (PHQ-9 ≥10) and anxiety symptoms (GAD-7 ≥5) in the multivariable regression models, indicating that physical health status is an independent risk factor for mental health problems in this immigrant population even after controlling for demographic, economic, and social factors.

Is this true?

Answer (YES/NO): YES